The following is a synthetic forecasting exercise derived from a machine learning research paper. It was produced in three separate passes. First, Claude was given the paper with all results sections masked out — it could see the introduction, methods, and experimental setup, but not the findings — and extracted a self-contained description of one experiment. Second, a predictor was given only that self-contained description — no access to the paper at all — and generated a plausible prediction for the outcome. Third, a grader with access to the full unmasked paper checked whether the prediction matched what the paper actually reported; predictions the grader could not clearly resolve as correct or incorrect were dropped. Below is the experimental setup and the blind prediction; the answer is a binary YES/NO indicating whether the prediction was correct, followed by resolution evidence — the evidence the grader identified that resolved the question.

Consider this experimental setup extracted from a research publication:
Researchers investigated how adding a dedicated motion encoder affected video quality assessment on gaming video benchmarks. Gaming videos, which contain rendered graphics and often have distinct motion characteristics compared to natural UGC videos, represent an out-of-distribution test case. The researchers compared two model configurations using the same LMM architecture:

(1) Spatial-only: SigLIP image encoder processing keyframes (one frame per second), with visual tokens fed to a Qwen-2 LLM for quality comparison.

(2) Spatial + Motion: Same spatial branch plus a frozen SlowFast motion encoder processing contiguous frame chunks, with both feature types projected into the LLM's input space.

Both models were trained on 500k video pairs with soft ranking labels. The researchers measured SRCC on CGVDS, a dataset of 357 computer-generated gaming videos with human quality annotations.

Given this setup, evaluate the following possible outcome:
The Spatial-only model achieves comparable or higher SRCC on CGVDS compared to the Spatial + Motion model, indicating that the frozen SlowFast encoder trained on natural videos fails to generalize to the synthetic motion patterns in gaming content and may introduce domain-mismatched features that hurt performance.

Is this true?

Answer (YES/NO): NO